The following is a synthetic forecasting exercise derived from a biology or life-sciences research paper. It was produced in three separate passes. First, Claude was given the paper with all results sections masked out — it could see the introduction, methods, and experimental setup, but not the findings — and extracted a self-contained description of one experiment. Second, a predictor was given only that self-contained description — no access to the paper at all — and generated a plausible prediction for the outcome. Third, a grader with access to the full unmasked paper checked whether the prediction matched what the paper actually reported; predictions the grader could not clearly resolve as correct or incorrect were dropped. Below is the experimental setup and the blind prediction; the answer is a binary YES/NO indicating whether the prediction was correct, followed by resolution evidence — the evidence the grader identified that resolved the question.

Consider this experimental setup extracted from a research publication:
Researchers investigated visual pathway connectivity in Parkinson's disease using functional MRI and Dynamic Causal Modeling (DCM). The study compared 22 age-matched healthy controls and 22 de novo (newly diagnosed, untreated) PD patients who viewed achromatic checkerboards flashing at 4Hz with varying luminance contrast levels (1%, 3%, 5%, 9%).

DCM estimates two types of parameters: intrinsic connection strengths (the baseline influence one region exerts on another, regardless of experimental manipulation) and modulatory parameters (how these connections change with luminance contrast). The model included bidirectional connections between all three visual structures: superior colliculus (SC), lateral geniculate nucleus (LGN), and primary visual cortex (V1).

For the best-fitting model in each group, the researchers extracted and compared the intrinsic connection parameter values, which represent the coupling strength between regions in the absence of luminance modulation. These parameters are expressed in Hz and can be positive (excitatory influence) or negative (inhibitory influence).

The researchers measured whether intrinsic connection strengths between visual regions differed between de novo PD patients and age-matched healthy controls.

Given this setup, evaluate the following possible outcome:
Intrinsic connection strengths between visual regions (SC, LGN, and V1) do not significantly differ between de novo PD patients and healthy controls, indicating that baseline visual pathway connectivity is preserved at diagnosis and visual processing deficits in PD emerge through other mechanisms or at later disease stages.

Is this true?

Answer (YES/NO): YES